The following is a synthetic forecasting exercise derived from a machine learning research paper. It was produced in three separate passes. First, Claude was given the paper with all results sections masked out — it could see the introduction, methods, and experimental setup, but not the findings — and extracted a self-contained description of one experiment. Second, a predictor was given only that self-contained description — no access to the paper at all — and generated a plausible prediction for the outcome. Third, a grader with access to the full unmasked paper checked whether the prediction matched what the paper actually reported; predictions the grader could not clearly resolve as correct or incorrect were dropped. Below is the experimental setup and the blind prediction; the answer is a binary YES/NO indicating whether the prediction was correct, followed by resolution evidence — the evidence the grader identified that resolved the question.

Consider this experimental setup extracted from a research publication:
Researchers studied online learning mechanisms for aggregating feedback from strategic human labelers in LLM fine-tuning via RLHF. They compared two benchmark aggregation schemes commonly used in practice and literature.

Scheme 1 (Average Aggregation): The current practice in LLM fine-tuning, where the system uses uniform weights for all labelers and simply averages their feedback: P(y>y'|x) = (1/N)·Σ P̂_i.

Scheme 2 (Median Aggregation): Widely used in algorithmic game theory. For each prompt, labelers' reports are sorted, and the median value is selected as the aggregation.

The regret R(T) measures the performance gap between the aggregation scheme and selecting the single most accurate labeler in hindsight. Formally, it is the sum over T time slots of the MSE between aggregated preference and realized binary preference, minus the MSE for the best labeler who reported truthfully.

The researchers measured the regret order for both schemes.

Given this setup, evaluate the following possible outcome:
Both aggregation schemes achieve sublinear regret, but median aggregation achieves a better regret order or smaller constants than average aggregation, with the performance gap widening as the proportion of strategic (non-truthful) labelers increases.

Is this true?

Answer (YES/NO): NO